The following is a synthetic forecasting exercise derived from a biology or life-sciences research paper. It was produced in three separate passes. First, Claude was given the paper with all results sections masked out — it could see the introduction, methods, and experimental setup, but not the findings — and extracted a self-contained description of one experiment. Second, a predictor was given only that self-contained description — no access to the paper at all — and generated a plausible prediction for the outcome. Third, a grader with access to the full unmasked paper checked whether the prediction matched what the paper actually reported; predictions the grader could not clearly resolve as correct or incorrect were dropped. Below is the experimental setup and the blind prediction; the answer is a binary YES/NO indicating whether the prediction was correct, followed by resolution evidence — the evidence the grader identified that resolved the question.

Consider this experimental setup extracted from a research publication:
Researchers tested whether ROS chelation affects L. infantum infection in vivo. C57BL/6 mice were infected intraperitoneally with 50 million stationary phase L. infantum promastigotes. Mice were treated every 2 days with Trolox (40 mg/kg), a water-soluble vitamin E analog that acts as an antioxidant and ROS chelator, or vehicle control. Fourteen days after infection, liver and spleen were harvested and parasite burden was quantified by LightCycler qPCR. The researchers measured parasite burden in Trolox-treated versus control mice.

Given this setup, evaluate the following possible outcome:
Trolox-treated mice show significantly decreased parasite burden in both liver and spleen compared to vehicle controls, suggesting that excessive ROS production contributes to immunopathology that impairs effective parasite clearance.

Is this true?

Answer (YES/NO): NO